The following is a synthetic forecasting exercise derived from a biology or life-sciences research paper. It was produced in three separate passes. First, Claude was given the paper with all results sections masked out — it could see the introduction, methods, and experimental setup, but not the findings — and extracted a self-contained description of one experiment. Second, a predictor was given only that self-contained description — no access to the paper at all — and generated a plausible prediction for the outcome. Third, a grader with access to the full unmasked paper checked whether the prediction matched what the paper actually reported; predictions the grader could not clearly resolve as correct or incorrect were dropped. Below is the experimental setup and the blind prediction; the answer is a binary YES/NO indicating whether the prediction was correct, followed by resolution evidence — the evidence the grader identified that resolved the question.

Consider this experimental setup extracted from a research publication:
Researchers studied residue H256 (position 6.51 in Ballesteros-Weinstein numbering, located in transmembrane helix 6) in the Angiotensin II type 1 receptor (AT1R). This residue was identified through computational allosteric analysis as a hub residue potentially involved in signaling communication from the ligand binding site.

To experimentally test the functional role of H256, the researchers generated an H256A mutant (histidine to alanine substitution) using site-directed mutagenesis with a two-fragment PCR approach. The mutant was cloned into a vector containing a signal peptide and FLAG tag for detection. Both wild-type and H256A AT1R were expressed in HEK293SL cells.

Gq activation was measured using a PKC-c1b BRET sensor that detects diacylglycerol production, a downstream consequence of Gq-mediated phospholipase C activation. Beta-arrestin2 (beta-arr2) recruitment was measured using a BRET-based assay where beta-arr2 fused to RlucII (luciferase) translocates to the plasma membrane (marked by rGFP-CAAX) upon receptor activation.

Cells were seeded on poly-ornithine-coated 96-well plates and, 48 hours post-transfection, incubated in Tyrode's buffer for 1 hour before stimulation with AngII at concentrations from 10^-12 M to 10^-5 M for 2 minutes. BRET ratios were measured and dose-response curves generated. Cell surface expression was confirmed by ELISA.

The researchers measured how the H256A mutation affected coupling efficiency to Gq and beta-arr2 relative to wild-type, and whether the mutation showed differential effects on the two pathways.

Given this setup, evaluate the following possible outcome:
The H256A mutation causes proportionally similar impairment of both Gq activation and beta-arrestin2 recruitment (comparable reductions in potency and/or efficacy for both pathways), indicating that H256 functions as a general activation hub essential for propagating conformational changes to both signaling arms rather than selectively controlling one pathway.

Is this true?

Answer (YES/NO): NO